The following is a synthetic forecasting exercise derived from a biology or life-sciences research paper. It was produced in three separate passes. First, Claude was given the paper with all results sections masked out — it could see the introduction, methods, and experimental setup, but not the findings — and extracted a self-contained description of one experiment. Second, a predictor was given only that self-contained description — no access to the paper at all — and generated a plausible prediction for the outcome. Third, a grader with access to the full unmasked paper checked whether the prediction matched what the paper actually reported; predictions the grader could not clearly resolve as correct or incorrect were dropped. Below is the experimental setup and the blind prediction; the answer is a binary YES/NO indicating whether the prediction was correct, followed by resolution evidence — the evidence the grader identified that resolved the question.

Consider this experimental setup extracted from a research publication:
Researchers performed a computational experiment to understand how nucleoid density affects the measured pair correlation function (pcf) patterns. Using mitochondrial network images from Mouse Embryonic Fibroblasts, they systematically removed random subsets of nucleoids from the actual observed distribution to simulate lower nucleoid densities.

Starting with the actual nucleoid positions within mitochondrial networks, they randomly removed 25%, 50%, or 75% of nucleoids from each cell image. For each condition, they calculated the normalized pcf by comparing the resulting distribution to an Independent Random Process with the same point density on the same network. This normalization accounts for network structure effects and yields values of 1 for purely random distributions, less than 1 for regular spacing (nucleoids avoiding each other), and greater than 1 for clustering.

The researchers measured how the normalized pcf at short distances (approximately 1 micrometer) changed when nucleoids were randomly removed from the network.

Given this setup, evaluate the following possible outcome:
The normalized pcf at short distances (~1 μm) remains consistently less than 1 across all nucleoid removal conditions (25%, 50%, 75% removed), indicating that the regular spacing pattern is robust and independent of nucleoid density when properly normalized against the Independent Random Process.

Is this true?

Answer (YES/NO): NO